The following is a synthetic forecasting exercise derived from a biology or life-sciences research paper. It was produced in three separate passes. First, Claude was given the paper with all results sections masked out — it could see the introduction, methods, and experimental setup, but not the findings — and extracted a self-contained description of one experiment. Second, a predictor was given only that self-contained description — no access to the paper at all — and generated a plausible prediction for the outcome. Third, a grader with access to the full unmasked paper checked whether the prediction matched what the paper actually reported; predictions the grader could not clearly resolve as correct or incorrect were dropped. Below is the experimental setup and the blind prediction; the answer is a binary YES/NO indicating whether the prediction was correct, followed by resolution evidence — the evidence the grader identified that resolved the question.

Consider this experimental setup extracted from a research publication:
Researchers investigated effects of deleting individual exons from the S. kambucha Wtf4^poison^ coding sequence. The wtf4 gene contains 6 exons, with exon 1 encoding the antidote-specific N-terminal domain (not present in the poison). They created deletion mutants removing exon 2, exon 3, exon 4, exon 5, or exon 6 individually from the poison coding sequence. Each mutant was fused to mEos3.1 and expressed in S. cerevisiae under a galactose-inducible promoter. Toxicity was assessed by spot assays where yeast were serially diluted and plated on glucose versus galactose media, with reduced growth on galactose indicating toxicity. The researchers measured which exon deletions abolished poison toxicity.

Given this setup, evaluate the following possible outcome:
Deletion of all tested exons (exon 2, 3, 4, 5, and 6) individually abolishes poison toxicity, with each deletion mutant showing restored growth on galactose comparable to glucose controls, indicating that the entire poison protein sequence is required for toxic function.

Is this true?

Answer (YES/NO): NO